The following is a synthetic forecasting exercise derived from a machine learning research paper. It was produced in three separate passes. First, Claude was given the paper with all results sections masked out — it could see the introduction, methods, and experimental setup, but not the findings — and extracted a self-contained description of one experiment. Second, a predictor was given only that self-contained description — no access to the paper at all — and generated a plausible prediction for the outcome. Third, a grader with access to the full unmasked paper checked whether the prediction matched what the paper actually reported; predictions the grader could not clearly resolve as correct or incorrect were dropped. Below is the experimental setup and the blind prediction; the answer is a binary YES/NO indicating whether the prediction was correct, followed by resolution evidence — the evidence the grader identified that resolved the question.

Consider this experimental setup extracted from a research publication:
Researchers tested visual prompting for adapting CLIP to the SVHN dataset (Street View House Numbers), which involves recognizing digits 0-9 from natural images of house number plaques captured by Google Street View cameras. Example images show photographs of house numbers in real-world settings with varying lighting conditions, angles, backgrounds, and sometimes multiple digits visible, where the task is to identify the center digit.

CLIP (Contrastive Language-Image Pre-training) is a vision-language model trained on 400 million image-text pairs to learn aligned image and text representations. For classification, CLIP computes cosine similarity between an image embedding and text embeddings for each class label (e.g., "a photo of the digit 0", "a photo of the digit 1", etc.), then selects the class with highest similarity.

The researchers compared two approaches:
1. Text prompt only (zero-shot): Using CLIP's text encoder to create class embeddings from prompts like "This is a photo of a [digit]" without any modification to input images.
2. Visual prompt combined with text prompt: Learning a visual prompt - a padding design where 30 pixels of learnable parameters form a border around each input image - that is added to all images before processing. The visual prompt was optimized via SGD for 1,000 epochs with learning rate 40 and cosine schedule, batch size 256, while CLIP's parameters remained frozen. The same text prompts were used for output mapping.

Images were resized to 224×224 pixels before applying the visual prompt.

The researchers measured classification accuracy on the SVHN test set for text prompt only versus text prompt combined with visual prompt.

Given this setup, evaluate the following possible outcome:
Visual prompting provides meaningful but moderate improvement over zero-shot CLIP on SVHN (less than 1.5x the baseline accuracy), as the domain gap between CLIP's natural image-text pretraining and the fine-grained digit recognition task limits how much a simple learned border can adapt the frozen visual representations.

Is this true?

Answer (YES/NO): NO